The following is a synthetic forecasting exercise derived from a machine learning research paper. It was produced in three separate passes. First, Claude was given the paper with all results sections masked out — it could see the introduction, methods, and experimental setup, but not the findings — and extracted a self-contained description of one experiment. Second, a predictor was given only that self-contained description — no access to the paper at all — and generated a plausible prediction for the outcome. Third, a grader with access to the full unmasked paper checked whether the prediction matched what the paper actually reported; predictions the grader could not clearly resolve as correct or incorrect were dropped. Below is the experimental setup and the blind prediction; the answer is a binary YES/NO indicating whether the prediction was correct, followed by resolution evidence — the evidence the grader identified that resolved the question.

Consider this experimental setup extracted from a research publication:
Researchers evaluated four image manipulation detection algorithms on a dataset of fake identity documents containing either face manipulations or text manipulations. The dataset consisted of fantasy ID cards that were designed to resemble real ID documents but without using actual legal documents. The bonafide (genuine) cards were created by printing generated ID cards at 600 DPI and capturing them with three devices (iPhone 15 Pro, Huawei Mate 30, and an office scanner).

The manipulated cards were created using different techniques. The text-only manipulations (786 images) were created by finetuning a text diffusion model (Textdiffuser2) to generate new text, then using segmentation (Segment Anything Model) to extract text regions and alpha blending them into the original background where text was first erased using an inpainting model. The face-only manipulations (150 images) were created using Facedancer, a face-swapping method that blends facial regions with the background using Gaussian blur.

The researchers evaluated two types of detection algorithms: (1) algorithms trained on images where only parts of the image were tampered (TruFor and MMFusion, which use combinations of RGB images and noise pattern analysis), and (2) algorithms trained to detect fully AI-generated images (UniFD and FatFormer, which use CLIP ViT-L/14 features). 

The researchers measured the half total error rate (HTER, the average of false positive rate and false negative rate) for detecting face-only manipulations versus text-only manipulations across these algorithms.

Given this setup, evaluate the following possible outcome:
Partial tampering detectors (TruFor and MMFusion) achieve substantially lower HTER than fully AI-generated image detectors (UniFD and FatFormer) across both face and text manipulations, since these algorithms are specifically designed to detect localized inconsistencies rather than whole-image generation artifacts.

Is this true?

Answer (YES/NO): NO